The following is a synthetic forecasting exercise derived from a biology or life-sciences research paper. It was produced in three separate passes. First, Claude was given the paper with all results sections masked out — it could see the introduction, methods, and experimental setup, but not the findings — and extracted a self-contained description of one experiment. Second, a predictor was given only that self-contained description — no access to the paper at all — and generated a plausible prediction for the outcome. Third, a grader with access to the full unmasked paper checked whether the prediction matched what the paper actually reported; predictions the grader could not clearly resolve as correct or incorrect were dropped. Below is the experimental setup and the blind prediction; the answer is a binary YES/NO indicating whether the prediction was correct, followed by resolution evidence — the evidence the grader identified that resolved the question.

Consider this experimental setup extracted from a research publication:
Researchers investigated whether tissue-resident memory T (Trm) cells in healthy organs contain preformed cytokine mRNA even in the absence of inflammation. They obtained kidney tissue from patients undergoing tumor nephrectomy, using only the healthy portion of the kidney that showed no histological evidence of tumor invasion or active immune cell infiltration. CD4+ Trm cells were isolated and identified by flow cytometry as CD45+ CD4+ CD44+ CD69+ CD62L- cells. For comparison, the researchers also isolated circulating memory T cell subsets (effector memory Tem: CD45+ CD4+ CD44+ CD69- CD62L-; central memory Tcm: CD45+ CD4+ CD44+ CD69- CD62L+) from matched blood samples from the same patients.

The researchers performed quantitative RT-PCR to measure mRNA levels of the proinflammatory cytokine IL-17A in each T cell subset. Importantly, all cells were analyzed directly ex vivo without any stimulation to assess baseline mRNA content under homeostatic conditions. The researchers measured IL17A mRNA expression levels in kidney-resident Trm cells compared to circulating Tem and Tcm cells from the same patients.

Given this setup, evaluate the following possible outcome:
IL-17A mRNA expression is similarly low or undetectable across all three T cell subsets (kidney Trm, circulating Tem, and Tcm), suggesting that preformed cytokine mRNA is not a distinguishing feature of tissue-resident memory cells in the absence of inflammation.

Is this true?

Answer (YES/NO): NO